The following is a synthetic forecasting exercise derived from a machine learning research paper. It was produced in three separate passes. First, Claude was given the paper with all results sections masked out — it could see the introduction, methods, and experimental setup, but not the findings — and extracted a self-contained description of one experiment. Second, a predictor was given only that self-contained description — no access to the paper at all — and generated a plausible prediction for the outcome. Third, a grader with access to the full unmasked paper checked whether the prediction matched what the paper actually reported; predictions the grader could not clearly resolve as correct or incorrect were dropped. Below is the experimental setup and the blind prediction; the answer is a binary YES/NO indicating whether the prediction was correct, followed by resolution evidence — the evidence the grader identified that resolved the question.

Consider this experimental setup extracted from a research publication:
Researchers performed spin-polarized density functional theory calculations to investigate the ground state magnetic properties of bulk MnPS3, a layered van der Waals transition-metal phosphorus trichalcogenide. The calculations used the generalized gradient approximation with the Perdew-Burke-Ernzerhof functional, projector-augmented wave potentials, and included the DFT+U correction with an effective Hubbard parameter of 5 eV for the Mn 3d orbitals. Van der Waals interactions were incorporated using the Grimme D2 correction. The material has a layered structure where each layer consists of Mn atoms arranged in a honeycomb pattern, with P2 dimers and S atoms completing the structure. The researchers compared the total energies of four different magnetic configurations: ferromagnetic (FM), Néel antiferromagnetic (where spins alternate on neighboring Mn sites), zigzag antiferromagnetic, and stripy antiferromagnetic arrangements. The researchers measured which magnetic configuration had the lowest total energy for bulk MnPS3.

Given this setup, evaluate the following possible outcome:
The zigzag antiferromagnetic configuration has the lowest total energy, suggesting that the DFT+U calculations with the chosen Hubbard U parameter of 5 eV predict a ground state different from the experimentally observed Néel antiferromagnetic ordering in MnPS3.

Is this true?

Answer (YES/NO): NO